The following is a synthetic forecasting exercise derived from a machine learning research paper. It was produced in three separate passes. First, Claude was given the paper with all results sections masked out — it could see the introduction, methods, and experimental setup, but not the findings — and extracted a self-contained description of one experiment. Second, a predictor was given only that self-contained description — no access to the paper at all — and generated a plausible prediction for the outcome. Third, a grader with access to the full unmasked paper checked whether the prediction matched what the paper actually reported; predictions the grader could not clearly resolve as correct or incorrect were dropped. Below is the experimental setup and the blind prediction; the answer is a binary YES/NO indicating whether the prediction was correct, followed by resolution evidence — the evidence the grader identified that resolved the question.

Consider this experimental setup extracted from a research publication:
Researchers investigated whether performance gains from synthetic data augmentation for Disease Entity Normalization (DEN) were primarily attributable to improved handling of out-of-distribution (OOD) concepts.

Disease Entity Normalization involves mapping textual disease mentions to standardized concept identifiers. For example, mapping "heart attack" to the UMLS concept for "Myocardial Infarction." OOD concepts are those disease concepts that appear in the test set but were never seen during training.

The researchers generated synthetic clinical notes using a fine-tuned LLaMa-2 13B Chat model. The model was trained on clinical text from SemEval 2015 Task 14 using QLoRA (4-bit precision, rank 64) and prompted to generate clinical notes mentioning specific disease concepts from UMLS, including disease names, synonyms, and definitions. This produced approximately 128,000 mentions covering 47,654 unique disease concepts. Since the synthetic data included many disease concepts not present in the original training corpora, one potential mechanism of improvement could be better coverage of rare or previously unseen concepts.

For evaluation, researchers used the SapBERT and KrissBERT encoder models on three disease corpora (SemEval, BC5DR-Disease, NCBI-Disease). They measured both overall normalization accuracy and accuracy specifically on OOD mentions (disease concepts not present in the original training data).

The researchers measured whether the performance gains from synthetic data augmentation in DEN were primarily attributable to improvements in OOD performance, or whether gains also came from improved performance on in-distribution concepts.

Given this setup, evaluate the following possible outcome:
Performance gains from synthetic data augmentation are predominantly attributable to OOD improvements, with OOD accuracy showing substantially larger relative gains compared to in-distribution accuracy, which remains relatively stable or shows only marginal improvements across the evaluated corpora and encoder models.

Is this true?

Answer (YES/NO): NO